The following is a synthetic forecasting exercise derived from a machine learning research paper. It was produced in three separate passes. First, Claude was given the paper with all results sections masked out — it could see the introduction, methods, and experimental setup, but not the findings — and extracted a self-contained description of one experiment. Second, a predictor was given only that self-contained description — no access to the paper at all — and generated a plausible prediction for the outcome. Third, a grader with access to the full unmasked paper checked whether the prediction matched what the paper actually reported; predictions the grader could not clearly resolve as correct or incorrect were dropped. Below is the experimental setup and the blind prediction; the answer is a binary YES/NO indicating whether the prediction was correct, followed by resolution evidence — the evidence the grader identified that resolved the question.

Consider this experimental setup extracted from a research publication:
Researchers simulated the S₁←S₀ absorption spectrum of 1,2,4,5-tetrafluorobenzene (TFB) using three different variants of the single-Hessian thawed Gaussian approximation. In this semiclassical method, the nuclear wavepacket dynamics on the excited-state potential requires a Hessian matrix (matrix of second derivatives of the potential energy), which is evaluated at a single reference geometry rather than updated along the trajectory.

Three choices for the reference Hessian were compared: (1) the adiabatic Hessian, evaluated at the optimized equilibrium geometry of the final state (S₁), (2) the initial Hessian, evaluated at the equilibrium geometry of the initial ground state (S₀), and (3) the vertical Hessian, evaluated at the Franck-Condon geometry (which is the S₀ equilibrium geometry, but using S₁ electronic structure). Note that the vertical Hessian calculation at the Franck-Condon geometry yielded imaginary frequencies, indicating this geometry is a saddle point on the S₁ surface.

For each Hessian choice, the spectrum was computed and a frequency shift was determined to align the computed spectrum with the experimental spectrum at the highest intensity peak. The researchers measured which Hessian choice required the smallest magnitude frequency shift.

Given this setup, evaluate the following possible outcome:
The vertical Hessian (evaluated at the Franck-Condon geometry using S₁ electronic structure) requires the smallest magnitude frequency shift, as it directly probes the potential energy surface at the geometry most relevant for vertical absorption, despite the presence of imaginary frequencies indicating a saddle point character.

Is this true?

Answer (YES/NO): NO